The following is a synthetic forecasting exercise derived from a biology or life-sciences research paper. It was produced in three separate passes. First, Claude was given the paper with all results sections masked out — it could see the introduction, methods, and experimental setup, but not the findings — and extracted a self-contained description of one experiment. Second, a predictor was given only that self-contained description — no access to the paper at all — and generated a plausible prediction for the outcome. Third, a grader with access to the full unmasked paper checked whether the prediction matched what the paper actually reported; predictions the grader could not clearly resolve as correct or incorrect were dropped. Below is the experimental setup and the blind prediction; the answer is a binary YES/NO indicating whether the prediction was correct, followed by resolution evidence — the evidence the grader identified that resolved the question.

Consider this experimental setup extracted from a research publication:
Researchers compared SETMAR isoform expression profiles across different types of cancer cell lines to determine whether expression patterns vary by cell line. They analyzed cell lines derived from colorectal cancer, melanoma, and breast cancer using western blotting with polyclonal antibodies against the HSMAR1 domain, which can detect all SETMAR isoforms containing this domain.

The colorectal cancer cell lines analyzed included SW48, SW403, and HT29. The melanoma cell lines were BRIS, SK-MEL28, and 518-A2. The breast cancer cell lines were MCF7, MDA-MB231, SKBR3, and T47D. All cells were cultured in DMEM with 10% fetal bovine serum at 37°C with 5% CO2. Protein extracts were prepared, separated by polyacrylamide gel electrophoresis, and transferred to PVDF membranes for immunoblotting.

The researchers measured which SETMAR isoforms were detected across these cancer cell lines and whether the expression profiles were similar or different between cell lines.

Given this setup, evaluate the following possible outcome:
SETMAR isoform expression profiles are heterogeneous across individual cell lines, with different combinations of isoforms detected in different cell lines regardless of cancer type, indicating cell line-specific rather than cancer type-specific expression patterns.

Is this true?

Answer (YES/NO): YES